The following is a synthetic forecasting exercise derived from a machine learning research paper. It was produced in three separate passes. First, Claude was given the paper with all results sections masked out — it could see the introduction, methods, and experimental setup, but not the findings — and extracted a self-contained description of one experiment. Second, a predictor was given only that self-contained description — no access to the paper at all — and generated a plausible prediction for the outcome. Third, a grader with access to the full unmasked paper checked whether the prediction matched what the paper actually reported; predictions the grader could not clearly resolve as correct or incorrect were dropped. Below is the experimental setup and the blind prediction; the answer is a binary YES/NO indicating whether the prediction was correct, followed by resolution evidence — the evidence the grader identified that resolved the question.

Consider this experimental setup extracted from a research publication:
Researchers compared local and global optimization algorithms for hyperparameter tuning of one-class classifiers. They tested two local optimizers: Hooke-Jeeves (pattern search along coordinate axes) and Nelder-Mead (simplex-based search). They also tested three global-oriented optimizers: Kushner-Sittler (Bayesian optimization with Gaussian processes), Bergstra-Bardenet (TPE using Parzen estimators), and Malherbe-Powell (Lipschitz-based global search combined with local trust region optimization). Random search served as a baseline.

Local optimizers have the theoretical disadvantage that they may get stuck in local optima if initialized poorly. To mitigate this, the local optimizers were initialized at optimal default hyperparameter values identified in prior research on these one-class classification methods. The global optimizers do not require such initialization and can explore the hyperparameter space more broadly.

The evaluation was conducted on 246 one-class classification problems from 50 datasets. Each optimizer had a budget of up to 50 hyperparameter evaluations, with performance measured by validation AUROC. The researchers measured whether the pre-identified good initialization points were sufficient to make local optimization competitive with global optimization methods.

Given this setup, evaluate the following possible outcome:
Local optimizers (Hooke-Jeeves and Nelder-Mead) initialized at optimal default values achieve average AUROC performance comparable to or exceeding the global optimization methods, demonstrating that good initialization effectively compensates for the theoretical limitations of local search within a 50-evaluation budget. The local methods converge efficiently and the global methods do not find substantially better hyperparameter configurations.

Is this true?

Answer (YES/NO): NO